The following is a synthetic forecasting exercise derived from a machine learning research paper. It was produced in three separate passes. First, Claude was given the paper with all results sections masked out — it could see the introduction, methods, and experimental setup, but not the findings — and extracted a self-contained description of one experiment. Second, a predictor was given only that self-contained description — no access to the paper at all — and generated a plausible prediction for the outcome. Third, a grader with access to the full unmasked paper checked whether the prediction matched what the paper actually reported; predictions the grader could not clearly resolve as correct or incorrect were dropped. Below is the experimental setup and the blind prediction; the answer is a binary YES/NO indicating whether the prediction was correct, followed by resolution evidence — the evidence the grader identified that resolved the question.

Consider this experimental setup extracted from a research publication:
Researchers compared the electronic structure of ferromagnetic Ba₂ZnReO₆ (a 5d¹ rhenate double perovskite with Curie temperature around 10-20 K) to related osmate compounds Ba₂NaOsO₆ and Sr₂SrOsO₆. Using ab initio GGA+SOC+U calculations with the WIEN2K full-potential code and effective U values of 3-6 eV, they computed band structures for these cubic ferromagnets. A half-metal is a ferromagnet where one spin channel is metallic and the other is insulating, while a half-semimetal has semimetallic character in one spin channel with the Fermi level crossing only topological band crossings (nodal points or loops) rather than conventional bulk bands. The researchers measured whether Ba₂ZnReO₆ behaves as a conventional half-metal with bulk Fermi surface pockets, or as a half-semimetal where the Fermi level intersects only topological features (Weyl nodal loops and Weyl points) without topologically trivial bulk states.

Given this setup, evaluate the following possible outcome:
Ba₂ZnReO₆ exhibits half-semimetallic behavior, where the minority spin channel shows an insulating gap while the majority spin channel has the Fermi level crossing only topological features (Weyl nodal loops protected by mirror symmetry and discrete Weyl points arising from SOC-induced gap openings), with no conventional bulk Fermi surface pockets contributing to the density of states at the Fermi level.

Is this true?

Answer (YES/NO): YES